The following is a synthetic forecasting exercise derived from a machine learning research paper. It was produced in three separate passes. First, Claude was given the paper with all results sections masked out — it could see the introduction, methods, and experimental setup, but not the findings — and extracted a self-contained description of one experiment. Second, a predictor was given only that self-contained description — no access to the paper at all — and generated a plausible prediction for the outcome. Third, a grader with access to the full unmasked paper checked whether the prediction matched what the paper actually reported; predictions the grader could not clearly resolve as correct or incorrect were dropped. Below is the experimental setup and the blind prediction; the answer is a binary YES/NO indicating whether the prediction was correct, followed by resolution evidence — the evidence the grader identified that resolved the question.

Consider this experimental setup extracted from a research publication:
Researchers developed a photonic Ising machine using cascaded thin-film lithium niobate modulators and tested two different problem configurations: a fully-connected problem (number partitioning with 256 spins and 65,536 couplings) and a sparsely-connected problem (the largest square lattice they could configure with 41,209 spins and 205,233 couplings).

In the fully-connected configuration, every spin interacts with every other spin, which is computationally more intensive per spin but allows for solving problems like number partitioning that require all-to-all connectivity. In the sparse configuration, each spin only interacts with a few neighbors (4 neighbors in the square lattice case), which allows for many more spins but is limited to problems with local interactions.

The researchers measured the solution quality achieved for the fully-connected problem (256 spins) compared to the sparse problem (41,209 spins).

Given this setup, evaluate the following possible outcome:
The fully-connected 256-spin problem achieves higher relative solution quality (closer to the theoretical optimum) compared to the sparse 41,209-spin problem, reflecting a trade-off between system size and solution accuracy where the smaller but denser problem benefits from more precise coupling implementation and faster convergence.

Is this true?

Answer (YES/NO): YES